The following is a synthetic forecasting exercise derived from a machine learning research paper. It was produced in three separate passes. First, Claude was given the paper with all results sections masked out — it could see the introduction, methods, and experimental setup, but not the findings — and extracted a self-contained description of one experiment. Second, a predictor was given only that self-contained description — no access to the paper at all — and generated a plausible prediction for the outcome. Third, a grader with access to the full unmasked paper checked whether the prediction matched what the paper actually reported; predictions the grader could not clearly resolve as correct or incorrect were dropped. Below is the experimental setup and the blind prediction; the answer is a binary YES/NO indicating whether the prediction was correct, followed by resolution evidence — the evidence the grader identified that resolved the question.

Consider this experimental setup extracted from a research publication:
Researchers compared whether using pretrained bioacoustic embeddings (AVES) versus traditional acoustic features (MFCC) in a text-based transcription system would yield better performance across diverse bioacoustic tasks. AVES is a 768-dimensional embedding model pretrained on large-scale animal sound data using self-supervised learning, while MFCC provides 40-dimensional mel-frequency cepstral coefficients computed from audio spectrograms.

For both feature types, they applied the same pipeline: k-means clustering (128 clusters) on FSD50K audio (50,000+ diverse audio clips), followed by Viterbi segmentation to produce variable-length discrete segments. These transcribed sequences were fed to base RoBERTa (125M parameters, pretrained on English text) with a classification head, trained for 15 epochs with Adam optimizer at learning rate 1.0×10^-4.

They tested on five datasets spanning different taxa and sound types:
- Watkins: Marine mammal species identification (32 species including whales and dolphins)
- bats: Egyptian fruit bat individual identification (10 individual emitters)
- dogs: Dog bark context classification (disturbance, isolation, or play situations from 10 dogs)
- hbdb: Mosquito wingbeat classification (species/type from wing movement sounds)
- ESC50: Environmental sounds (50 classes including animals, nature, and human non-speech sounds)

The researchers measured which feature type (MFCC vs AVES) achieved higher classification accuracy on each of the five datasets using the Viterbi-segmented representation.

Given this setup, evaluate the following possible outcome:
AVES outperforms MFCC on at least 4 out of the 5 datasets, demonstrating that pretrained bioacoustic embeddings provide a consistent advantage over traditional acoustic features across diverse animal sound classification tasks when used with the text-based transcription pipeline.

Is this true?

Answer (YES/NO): NO